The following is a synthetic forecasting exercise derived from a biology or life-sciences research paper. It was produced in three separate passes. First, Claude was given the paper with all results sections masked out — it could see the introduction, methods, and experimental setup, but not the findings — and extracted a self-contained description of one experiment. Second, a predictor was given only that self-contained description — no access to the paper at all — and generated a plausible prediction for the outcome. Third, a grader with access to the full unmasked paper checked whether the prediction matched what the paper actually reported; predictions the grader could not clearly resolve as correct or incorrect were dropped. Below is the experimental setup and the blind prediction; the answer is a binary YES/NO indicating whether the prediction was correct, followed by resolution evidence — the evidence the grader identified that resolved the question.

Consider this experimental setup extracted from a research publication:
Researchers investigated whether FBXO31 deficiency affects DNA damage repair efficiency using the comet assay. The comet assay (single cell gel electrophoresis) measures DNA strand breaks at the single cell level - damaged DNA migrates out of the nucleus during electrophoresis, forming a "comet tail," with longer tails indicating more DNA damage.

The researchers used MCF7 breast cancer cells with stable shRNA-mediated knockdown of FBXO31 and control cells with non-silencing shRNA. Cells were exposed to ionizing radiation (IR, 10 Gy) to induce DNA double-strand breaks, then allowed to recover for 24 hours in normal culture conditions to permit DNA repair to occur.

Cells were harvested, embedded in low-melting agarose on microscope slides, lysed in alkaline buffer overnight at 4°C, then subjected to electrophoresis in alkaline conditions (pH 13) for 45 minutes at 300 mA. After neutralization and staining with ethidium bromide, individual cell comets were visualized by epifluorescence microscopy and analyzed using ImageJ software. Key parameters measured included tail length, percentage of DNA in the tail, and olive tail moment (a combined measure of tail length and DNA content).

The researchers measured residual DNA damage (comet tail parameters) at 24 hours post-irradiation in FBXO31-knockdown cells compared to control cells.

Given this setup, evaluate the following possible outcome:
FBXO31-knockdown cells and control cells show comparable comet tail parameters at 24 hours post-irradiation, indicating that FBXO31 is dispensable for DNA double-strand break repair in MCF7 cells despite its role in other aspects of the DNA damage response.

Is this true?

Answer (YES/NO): NO